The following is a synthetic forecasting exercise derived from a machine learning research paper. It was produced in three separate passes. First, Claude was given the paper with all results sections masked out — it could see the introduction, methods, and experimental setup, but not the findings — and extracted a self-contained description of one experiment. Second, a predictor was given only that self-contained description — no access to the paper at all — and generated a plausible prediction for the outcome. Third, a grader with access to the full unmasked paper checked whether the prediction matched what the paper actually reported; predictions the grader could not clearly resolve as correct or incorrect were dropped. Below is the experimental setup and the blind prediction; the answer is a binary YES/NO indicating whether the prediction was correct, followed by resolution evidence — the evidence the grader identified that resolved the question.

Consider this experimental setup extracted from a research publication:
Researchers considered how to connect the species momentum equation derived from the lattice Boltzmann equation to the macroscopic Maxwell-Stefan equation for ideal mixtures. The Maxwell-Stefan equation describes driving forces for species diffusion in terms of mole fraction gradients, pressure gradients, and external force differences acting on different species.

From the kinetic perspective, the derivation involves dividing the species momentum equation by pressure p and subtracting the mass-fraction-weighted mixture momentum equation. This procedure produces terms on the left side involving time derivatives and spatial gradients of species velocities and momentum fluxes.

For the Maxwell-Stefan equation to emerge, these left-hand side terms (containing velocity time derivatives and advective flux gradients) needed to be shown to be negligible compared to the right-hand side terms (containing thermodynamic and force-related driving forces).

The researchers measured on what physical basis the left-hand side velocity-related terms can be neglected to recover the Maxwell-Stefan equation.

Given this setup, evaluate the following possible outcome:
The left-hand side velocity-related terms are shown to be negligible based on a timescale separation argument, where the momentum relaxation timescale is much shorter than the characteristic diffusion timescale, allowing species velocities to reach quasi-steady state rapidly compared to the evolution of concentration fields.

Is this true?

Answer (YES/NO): YES